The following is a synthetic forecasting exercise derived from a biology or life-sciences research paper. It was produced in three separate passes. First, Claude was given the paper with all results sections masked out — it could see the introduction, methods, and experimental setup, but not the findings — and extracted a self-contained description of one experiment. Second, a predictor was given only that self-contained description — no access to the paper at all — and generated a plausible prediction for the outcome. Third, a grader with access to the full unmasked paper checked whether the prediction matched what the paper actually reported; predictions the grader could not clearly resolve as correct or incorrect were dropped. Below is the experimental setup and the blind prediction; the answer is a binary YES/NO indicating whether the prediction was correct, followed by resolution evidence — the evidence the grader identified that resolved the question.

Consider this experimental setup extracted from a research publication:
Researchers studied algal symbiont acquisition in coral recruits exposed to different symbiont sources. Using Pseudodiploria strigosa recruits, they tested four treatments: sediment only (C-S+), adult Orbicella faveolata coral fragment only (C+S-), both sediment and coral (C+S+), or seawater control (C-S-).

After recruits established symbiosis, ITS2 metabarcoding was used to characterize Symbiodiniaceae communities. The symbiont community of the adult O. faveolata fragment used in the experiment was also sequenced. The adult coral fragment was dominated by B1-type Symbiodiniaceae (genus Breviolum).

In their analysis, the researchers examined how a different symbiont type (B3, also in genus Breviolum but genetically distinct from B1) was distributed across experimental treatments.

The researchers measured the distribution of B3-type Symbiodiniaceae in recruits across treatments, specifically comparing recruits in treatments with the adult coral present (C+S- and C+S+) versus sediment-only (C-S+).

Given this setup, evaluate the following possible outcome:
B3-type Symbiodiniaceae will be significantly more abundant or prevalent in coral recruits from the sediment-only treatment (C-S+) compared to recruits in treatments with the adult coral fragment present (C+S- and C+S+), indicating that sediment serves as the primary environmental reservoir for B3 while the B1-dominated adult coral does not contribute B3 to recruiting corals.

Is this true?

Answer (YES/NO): NO